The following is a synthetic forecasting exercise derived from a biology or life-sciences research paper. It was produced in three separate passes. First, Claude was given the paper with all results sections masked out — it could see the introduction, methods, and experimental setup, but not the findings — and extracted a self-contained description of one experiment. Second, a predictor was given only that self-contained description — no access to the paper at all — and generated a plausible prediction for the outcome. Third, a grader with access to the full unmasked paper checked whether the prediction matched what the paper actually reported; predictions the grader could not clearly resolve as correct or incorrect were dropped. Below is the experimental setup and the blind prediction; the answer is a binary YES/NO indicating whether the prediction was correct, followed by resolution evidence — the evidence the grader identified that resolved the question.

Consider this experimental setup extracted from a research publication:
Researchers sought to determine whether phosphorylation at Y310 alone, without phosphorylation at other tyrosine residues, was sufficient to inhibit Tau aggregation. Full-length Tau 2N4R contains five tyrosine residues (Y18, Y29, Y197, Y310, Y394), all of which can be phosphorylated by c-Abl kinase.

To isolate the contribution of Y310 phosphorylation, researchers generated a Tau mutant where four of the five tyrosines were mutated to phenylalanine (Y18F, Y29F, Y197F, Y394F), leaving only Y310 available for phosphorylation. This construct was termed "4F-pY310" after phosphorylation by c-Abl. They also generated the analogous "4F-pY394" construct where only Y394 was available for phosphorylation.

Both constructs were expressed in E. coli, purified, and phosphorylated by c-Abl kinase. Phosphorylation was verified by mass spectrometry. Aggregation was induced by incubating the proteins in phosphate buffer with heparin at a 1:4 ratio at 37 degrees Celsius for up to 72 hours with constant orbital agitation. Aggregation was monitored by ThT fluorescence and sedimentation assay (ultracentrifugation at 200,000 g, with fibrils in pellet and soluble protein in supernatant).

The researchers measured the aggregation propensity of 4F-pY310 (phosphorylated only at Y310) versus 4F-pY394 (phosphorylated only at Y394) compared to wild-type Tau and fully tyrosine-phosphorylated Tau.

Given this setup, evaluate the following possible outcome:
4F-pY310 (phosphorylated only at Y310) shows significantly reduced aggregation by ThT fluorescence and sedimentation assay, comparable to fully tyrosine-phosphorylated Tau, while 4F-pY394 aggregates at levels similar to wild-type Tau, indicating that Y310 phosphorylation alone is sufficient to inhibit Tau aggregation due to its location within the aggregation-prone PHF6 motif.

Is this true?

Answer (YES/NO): YES